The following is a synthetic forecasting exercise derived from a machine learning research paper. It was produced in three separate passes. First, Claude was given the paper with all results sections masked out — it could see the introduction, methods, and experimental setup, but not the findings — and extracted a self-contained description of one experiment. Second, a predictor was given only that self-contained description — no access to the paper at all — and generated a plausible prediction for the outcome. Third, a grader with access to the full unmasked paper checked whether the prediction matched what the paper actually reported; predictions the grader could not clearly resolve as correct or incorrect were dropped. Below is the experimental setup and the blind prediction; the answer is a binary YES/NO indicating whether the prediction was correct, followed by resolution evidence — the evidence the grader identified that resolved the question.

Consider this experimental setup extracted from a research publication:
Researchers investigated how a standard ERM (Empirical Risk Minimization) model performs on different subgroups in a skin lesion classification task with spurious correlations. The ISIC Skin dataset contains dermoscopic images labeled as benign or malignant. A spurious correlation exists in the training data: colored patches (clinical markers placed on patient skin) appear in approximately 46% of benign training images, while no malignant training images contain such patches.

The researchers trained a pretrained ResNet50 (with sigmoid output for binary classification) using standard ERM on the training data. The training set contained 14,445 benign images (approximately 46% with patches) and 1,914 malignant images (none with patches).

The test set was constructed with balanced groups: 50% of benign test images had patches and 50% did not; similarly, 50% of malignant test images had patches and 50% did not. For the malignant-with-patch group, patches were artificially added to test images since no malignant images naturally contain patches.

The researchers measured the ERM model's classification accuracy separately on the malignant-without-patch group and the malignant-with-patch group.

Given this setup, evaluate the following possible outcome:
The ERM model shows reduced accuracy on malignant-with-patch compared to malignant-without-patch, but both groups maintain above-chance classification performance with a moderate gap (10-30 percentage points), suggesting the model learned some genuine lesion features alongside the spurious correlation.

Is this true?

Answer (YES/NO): NO